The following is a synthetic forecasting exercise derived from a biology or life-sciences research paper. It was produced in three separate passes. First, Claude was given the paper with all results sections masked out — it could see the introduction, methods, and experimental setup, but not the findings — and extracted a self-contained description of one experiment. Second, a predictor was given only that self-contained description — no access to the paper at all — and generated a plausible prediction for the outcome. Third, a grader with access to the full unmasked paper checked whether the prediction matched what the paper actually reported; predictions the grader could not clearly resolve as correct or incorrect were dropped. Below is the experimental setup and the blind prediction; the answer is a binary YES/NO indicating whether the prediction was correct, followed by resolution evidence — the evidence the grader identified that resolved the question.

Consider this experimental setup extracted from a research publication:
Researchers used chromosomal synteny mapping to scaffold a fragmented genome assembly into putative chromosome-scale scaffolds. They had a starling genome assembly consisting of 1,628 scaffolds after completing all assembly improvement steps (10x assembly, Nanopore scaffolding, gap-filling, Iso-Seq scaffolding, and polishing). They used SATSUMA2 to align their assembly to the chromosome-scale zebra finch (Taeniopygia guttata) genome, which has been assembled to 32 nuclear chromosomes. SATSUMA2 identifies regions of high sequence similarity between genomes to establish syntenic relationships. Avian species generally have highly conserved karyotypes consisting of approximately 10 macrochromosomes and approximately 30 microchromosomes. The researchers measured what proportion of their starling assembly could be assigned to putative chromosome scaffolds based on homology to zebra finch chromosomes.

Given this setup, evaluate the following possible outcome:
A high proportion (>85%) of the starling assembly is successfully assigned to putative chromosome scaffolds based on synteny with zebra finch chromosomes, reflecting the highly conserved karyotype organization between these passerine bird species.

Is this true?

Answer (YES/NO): YES